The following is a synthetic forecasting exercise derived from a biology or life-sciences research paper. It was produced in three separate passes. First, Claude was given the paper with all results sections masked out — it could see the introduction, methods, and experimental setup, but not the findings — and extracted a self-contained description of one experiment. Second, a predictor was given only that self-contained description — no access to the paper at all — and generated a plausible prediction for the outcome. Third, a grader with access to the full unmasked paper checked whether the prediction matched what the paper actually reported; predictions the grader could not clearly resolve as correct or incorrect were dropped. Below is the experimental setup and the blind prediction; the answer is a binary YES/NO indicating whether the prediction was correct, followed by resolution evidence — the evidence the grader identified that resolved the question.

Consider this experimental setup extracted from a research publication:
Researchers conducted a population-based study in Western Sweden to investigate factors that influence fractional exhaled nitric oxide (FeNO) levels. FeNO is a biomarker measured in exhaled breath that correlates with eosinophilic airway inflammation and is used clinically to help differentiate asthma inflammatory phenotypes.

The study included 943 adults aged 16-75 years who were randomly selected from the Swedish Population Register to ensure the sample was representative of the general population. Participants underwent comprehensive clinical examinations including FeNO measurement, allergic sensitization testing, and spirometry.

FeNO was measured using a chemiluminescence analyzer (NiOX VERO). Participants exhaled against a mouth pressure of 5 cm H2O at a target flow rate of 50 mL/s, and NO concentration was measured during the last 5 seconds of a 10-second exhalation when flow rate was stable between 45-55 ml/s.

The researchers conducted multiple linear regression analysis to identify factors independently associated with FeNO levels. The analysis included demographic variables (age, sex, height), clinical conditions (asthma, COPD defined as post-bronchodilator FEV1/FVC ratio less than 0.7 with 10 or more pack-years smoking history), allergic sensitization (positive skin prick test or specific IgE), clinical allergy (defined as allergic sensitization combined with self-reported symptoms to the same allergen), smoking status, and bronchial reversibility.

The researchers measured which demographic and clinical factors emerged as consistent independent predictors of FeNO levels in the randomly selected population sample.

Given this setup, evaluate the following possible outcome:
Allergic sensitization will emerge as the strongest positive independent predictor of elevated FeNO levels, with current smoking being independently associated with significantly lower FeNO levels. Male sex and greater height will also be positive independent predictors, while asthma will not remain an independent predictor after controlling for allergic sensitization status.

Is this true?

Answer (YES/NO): NO